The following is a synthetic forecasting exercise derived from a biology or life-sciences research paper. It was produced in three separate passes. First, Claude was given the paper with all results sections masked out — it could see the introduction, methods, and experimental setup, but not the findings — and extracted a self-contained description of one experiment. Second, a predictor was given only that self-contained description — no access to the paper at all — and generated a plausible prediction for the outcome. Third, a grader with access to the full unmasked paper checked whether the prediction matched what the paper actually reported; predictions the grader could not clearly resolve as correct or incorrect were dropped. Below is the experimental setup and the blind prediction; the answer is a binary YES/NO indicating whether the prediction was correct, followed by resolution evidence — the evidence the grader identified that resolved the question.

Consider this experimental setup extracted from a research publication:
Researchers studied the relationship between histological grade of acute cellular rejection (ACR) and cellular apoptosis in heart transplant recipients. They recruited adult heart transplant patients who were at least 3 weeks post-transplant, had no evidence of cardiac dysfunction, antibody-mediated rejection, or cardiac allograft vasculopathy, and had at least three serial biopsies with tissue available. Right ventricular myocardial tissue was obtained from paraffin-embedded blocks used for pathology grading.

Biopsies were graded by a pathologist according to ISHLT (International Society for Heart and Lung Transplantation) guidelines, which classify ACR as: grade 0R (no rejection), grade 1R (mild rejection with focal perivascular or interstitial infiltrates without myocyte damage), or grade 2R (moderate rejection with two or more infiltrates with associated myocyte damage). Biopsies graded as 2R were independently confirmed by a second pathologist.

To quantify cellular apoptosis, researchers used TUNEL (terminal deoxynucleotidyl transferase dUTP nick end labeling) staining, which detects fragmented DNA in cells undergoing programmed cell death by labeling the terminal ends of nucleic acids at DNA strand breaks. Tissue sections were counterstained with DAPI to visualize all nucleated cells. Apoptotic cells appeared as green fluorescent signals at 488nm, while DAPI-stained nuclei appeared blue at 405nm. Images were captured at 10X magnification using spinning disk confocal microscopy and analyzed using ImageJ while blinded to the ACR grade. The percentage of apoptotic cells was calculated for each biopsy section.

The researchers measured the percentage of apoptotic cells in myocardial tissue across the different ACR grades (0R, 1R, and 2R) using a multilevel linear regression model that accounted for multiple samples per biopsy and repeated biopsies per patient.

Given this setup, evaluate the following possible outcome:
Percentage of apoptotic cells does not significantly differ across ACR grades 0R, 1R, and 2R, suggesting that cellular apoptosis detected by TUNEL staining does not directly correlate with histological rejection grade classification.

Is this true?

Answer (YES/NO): NO